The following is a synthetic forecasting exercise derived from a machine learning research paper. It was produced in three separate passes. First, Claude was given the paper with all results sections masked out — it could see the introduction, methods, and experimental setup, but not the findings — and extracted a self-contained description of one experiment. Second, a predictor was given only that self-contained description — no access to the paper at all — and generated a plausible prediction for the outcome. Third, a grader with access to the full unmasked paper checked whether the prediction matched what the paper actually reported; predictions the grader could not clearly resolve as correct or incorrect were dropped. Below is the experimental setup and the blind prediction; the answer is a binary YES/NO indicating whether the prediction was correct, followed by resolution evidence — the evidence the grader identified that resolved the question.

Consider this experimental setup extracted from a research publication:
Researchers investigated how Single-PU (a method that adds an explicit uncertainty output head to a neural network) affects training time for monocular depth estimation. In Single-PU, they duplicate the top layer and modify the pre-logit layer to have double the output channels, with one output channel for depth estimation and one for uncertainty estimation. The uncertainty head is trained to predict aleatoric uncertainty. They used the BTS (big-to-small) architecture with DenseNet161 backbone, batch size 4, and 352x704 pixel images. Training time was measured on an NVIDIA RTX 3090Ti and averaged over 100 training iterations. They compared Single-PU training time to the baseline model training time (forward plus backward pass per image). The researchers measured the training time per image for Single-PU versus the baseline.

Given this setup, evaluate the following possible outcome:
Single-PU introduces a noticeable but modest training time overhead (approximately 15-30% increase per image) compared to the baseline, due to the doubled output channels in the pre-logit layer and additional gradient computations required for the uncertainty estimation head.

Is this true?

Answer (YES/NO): NO